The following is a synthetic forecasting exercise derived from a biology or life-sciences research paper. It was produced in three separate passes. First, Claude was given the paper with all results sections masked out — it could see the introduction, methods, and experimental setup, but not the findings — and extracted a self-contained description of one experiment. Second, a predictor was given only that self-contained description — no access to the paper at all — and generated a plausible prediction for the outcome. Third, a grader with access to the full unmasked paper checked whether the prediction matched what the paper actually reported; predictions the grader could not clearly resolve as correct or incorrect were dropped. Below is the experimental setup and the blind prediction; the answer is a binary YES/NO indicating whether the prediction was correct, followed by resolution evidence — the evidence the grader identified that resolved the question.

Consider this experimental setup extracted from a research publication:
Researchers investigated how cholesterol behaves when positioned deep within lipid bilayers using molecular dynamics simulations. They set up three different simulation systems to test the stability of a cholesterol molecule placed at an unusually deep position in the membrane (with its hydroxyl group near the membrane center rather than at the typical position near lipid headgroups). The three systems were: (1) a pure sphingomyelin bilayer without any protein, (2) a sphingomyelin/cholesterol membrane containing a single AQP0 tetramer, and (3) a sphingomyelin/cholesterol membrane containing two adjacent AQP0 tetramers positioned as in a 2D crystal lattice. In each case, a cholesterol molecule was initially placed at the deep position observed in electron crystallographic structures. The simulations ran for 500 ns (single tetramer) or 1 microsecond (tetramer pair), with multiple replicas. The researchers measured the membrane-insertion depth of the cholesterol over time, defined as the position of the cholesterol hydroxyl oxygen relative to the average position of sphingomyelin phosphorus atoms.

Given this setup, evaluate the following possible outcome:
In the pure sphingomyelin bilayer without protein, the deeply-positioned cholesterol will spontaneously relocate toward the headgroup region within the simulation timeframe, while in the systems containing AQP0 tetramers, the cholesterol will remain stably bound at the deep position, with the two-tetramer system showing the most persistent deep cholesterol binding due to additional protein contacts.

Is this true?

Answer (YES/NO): NO